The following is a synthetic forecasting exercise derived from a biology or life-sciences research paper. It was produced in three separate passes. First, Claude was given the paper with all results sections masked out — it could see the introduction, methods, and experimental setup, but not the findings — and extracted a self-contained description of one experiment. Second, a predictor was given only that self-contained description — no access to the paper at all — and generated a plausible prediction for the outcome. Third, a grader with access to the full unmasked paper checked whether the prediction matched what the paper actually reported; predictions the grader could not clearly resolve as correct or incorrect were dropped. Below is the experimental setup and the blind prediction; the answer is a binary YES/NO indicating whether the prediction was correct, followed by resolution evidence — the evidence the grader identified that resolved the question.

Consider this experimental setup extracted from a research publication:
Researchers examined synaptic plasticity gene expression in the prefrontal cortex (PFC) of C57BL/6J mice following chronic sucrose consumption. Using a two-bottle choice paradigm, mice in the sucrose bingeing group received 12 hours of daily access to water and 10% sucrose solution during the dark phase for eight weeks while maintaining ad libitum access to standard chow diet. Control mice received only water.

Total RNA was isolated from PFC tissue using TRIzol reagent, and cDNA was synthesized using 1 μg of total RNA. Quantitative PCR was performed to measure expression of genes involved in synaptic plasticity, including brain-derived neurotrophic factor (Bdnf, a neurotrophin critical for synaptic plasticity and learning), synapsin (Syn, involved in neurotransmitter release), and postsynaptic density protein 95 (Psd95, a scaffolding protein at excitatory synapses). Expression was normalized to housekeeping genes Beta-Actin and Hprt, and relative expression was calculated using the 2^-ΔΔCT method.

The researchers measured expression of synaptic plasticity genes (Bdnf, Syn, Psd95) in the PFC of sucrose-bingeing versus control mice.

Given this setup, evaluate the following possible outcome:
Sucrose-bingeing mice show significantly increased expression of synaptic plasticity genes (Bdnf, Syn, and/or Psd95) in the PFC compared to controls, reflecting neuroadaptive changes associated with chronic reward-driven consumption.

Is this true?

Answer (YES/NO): NO